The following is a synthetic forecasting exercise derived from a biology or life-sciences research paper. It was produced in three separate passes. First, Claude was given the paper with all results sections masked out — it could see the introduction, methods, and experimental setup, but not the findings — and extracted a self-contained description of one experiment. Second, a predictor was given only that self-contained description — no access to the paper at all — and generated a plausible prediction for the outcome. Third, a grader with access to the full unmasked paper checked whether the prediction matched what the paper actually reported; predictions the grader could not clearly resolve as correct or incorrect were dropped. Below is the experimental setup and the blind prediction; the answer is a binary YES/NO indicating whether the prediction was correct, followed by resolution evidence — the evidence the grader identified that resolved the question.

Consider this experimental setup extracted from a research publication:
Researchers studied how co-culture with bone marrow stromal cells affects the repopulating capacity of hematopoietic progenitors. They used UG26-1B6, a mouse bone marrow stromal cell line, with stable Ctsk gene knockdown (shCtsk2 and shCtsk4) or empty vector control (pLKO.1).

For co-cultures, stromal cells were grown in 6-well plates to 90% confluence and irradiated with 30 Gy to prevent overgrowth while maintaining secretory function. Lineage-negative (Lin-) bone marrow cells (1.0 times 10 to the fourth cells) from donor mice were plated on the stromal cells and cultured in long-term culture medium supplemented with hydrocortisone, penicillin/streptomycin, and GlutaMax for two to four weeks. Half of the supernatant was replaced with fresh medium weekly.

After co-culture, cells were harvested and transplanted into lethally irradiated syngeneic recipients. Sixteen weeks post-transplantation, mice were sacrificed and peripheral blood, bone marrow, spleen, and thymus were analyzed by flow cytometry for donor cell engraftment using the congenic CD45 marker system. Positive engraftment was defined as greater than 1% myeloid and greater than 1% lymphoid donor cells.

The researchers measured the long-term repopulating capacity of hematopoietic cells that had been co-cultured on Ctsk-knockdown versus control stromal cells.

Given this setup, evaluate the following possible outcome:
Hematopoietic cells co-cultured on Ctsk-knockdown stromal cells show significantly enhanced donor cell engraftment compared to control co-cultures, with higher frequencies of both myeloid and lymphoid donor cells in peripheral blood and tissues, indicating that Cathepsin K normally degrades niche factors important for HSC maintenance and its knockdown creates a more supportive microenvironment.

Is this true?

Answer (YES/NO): NO